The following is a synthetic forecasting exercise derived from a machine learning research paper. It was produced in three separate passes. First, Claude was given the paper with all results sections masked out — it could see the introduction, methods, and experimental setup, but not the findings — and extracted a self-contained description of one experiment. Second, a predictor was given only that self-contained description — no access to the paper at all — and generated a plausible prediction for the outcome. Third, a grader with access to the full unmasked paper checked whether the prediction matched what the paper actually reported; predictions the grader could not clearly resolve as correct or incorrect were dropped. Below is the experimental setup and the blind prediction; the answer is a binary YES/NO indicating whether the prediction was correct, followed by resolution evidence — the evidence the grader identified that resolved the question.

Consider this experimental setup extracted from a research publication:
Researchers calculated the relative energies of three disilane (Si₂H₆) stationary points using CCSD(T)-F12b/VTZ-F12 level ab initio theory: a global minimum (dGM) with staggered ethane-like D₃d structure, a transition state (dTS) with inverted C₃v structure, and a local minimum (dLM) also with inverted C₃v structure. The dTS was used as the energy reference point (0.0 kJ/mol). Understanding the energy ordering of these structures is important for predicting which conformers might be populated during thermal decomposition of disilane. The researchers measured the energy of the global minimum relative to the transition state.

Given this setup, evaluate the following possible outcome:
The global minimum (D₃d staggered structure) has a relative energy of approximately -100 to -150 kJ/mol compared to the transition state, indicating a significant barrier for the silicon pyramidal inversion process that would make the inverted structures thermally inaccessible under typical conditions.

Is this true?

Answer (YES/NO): NO